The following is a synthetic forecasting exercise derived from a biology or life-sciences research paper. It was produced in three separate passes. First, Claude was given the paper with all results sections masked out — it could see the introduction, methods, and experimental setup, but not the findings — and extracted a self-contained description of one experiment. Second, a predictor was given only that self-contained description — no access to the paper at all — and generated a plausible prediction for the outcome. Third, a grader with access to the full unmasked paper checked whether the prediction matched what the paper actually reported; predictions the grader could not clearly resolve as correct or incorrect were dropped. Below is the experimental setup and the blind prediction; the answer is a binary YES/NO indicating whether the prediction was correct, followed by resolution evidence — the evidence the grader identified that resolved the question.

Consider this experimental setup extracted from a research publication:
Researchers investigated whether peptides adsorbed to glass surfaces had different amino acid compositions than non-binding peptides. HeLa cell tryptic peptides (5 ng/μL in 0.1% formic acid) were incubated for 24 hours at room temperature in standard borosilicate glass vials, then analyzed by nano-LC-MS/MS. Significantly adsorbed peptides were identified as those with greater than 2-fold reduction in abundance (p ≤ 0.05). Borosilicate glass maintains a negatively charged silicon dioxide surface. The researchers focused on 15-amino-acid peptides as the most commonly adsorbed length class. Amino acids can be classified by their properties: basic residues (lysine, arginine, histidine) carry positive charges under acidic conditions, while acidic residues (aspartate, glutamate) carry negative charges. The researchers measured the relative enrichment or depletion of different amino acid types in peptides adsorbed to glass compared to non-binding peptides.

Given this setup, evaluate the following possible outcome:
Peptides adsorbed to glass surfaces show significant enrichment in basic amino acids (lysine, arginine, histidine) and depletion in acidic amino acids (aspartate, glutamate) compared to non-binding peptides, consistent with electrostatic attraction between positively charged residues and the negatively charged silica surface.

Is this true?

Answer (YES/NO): YES